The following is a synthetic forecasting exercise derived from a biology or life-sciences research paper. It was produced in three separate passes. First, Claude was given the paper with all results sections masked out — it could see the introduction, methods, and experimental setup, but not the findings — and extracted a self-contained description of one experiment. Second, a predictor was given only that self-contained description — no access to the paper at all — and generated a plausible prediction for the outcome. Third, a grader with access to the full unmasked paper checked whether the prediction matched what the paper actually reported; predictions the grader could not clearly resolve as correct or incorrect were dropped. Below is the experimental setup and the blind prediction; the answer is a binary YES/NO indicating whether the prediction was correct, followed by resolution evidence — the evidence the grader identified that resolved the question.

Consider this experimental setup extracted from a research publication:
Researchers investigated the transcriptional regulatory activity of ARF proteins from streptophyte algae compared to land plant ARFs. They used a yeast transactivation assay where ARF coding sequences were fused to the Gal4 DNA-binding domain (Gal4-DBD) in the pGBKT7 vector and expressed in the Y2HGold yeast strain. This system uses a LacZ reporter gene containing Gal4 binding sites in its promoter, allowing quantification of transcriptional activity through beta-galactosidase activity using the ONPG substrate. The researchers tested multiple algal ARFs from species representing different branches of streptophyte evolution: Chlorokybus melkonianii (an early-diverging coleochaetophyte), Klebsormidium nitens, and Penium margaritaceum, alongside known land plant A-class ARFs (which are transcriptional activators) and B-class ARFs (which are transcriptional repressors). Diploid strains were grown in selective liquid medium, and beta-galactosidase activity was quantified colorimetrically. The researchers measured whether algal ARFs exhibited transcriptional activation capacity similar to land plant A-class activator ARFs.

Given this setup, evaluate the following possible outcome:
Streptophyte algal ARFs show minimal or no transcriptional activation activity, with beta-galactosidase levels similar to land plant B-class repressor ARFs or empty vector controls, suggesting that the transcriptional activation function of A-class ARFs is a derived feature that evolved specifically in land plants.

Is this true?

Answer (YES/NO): YES